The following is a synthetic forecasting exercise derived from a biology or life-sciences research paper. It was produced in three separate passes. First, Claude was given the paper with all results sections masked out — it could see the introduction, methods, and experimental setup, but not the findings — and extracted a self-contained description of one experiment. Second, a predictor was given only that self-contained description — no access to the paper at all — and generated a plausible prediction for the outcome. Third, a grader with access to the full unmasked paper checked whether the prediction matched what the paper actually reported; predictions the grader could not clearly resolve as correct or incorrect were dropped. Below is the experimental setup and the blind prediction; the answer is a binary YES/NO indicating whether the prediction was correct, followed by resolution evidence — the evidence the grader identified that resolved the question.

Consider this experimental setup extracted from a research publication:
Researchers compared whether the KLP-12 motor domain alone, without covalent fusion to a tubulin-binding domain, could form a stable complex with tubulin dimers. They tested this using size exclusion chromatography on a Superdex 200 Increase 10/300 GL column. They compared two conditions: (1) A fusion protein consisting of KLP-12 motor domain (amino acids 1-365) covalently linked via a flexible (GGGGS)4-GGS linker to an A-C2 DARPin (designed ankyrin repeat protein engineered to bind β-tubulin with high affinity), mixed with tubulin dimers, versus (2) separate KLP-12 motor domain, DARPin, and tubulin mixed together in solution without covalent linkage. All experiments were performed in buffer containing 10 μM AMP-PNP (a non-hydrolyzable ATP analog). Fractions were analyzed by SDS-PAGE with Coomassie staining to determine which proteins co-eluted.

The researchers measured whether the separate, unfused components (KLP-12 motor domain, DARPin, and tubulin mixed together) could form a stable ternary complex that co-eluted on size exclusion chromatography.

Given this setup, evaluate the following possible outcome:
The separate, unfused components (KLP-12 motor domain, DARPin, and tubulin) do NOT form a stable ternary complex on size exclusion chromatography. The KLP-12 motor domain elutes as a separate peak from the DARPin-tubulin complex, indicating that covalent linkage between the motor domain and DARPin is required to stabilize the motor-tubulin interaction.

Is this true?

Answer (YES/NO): NO